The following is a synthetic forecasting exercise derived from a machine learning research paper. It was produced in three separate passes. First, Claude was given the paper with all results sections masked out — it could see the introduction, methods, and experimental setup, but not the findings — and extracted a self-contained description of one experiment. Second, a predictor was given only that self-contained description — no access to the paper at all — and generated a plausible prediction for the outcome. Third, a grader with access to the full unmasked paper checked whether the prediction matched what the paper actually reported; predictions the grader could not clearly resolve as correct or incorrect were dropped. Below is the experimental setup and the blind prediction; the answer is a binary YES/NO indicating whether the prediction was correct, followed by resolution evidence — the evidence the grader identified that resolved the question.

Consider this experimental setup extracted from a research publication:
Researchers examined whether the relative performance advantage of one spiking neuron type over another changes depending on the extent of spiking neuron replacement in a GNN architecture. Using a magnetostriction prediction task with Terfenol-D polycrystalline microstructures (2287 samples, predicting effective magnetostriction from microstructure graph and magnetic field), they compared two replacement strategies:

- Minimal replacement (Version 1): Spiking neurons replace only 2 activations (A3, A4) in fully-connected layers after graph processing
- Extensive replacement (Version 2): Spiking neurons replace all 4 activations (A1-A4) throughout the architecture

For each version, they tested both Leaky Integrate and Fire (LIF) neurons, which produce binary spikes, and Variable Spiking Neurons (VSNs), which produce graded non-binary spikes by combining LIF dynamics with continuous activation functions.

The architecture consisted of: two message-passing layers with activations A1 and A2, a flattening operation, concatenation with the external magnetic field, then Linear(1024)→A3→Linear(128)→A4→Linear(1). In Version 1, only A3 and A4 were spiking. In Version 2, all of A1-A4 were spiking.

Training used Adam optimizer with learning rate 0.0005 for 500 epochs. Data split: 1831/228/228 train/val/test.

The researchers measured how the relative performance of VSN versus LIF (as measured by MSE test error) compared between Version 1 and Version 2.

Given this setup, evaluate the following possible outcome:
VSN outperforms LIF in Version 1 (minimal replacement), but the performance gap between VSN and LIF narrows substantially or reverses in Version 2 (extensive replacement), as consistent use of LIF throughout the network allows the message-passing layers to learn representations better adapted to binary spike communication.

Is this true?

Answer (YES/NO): NO